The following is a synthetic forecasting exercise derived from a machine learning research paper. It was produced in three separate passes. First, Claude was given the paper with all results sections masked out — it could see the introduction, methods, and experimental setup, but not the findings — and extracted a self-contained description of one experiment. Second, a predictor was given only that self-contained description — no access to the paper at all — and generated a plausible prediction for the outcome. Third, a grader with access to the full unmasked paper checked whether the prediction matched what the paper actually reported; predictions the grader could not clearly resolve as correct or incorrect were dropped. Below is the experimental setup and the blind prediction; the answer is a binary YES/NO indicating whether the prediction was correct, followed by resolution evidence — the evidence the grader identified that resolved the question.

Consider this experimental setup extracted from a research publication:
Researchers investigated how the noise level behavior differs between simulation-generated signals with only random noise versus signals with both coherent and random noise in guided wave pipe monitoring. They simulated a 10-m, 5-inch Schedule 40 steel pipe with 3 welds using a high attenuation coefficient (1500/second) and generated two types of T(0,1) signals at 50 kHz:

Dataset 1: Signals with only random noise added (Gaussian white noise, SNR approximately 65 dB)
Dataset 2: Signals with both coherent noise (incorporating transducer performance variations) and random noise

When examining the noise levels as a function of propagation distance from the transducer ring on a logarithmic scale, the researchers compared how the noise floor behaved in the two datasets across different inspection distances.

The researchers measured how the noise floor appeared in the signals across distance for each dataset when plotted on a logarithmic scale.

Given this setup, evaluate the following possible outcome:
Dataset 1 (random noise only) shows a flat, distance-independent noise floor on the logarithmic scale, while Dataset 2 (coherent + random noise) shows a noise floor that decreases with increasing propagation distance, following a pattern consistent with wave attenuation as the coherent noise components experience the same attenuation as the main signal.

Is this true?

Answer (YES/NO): NO